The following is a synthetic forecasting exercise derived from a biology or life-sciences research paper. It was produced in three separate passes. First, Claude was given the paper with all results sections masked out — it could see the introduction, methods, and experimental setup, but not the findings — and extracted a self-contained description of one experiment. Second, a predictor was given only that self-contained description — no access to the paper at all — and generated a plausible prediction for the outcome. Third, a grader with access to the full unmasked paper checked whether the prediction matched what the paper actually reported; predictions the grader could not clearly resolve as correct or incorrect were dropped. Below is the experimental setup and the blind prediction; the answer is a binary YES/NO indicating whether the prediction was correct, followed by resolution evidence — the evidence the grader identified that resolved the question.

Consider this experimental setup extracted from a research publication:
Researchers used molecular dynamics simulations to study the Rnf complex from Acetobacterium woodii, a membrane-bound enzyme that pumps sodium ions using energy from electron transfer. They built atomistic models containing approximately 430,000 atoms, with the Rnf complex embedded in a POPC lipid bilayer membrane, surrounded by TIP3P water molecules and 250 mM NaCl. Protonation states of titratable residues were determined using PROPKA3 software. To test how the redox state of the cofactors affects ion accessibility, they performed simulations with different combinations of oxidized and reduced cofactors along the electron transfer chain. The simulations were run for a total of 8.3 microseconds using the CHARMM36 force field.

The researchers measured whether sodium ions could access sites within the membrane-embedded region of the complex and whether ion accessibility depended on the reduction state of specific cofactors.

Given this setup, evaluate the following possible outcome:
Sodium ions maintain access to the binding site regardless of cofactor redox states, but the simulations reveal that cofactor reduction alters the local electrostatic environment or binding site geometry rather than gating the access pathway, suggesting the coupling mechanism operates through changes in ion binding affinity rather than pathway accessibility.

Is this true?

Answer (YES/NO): NO